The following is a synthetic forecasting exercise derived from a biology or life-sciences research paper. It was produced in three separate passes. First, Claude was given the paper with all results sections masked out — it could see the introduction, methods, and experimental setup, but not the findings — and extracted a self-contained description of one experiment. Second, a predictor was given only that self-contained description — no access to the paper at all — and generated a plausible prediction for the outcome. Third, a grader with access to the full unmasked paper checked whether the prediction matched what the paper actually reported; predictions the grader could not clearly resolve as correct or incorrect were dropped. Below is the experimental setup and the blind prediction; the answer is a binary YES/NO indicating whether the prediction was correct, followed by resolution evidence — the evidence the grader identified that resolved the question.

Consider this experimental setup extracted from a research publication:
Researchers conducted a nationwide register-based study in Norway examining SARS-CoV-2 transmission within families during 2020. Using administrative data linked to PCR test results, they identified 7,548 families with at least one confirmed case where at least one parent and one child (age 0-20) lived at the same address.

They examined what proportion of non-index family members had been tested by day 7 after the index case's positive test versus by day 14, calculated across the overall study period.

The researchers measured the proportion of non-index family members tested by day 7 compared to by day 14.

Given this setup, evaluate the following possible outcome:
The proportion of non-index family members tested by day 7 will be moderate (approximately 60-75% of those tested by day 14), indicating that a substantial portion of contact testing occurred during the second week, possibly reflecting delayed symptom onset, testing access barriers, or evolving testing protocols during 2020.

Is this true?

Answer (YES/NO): NO